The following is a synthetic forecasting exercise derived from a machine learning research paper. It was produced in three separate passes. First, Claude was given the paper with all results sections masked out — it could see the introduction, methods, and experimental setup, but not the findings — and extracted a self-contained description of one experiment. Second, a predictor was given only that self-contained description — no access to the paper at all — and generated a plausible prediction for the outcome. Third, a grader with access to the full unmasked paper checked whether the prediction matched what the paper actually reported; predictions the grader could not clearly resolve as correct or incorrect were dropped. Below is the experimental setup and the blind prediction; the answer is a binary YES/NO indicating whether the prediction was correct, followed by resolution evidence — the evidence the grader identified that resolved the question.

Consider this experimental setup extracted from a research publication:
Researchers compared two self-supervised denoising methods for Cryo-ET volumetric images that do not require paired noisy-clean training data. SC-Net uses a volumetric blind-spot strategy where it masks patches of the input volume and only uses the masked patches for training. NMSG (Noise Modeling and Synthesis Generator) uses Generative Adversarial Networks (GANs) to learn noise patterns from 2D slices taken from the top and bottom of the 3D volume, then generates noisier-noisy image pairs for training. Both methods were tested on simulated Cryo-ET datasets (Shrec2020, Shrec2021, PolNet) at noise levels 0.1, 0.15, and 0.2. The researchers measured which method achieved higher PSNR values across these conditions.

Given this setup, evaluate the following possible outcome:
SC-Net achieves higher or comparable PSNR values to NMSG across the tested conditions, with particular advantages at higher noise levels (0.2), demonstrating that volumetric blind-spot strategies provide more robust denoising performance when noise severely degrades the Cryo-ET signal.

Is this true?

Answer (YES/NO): NO